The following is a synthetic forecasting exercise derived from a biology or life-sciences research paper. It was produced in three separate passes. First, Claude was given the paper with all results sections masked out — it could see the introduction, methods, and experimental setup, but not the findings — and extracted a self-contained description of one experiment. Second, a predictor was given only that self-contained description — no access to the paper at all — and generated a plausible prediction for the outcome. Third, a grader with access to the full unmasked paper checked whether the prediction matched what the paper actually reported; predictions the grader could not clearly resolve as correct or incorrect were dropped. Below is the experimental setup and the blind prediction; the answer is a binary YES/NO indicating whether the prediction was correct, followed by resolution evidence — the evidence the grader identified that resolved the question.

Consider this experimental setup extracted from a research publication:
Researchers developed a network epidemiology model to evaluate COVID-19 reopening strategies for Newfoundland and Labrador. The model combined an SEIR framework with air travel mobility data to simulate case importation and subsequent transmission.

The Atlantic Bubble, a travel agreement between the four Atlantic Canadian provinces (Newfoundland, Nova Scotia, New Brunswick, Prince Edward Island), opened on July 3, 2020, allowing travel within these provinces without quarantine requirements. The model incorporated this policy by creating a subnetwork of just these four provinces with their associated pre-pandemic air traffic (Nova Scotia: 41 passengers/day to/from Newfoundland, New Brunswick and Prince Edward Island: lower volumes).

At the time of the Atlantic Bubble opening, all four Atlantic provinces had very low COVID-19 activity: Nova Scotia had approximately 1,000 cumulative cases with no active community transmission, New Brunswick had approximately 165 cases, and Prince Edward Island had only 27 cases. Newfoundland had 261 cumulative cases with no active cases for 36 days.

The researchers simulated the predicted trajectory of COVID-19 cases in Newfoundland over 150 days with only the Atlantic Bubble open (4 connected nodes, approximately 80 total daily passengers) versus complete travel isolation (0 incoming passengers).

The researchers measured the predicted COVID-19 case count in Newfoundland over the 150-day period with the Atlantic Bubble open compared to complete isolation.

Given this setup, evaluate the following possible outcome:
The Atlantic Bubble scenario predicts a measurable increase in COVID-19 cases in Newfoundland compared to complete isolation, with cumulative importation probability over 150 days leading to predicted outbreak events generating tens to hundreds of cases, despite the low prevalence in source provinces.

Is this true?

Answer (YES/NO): YES